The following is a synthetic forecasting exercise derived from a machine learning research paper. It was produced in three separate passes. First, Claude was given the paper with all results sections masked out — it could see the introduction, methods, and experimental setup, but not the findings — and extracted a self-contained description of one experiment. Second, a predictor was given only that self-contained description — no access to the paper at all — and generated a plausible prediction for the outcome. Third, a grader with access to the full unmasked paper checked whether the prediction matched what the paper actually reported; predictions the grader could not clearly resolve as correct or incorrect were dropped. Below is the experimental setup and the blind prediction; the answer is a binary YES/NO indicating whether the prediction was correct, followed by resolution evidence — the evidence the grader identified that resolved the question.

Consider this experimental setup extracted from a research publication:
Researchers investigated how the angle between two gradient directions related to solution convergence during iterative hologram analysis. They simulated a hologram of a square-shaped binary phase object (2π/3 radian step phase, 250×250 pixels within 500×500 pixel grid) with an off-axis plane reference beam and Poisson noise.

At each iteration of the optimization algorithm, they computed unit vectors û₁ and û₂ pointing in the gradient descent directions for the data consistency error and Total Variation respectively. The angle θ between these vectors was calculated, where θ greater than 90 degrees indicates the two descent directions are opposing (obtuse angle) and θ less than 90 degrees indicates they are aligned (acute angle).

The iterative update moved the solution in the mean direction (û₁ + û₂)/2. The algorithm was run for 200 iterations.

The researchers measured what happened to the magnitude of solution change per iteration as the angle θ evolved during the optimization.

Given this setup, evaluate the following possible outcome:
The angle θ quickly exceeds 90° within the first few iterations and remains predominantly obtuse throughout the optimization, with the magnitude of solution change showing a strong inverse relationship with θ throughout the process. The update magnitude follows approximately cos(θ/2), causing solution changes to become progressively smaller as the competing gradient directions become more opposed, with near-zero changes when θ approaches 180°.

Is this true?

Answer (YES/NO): NO